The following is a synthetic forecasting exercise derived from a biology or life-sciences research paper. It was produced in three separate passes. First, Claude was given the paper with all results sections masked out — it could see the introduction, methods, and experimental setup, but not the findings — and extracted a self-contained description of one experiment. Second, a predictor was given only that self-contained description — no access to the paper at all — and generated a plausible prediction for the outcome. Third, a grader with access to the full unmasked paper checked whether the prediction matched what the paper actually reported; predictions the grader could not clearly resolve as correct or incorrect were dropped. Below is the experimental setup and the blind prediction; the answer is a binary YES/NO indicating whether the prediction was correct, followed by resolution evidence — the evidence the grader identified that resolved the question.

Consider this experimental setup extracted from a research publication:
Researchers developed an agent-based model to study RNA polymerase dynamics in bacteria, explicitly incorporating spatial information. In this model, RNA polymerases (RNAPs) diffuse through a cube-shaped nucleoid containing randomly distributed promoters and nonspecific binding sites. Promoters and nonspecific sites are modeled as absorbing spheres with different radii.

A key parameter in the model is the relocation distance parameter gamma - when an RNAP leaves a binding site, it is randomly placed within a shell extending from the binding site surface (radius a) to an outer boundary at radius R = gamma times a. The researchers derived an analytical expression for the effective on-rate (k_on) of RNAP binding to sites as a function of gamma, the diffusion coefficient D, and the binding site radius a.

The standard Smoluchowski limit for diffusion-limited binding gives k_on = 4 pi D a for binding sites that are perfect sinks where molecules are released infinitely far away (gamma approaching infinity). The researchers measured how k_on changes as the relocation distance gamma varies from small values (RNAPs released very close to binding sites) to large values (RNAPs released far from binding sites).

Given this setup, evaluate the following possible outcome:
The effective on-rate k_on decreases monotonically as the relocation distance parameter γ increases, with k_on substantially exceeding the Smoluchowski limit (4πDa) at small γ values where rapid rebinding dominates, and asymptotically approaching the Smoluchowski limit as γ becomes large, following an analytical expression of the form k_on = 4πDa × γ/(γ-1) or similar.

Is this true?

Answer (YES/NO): YES